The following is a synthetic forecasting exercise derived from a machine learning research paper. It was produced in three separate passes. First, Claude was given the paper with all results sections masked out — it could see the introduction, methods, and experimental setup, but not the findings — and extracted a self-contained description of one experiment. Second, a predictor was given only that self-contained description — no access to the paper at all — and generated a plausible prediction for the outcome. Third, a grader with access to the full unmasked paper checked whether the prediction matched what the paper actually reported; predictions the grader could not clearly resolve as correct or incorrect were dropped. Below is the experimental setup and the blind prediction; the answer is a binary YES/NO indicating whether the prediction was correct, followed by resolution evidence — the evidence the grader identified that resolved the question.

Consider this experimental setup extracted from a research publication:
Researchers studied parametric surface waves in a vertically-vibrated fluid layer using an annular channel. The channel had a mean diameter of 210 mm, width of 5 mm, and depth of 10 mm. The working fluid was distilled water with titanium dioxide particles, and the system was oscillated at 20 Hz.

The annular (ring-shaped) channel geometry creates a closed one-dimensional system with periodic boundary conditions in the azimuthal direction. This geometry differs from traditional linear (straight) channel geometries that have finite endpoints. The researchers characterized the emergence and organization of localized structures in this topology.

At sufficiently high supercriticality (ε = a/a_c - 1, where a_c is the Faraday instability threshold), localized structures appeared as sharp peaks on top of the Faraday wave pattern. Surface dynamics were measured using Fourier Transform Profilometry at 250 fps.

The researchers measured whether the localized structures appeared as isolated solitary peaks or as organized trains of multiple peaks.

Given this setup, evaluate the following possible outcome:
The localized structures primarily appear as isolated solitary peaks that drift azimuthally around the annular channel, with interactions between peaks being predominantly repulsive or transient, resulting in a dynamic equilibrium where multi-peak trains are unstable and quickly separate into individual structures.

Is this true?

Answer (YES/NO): NO